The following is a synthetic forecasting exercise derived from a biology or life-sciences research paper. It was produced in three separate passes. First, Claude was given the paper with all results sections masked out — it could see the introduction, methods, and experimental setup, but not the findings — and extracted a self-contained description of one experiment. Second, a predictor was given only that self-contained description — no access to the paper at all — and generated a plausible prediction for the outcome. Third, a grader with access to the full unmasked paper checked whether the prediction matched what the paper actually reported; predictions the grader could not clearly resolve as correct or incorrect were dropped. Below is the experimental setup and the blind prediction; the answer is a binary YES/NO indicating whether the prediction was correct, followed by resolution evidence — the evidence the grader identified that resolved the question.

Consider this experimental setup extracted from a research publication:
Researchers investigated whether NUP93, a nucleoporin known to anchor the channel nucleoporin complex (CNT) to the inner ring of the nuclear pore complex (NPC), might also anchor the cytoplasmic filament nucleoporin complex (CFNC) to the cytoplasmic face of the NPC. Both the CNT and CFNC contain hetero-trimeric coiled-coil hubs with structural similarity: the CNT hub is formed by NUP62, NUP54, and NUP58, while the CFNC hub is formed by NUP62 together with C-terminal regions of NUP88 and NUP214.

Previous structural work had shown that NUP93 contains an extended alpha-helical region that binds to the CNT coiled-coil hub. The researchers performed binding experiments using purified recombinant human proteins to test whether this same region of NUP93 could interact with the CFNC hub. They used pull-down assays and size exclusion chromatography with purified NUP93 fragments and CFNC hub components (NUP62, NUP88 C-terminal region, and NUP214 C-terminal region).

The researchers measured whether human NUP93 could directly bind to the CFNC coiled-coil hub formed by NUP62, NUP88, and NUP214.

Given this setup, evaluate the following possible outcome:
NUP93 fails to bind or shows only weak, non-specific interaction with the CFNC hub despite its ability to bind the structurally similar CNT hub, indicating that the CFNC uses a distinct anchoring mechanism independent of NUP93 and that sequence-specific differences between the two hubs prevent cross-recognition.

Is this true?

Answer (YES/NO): NO